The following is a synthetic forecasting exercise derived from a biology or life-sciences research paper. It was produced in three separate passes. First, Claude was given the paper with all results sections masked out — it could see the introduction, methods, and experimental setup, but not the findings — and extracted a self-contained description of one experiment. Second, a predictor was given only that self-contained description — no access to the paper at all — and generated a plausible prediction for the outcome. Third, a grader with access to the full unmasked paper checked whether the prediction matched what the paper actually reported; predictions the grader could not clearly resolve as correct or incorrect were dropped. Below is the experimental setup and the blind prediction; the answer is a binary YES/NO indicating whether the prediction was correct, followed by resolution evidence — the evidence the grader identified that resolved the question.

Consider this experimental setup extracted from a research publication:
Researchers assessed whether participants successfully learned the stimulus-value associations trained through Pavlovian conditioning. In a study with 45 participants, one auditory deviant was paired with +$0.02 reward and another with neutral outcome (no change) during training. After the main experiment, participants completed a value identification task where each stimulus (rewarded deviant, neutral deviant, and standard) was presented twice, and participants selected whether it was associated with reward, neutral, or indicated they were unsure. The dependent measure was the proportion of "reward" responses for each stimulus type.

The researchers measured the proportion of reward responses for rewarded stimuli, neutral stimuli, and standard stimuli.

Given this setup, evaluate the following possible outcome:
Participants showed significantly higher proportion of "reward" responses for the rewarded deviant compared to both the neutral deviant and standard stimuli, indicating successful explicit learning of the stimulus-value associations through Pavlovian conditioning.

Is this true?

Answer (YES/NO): YES